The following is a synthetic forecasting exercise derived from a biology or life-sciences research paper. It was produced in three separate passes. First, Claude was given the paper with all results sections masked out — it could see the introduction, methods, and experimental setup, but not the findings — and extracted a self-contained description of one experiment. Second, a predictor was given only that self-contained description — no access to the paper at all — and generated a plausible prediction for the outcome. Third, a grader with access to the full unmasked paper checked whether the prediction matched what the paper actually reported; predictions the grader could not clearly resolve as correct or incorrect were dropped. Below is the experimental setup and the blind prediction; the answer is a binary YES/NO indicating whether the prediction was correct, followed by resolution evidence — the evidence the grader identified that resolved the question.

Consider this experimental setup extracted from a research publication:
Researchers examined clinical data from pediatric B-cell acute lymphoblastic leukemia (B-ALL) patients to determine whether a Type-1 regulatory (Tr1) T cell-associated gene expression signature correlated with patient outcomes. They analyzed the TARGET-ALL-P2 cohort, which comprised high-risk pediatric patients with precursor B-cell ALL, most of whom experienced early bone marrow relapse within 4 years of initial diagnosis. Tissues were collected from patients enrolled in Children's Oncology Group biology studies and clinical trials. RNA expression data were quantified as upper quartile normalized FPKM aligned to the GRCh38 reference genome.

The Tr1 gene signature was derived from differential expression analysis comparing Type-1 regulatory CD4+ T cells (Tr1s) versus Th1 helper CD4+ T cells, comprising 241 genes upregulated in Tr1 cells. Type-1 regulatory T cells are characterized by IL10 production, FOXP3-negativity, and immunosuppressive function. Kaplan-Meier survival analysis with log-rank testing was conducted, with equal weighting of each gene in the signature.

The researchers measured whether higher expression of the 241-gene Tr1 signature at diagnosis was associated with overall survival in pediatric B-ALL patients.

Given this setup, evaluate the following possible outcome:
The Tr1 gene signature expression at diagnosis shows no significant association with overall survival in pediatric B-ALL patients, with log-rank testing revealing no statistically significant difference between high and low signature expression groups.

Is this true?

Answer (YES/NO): NO